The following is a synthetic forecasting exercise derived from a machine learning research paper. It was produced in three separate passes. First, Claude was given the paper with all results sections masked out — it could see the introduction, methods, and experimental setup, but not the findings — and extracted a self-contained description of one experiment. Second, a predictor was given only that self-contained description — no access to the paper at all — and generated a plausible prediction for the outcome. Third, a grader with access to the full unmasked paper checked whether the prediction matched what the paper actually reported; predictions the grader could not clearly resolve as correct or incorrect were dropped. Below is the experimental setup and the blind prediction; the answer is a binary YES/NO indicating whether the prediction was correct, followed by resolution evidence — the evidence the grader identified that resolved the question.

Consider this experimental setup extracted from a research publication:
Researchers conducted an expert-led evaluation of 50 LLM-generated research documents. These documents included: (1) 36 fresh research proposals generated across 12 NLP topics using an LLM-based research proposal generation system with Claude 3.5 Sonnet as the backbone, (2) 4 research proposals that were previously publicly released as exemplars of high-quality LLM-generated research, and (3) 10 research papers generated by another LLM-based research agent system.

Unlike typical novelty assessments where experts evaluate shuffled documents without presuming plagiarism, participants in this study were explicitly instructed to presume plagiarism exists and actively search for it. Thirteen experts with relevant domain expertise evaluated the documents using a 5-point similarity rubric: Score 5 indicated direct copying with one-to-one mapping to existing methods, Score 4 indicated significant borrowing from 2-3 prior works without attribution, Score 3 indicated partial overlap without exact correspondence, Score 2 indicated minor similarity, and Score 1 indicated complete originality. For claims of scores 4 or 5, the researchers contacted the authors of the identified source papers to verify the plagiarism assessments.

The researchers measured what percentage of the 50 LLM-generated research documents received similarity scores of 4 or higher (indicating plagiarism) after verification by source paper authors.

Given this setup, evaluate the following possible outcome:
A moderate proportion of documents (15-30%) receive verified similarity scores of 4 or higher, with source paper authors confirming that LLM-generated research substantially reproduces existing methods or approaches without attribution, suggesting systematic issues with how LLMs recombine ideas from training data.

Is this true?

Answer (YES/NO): YES